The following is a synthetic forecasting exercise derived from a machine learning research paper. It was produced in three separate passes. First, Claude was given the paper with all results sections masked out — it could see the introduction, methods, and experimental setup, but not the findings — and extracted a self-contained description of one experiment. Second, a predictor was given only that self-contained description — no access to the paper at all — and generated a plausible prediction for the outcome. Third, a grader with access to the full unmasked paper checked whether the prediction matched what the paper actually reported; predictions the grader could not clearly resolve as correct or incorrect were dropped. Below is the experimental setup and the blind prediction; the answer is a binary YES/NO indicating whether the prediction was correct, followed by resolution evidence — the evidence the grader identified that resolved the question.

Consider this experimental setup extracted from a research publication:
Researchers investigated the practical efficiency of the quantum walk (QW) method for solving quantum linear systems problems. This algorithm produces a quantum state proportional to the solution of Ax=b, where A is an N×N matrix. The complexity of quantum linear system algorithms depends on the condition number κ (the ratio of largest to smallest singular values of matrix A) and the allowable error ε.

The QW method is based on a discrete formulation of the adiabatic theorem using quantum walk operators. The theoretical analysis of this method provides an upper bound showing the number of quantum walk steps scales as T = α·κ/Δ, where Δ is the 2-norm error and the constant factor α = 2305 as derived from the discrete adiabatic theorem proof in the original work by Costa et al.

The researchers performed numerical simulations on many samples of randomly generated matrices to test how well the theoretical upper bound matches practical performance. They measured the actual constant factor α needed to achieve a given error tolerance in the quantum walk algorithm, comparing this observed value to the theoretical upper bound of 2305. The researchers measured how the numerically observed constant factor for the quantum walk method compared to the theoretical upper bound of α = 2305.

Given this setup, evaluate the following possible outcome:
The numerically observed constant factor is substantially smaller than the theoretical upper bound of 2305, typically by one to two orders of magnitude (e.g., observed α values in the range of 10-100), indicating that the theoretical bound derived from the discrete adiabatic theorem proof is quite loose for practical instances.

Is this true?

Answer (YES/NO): NO